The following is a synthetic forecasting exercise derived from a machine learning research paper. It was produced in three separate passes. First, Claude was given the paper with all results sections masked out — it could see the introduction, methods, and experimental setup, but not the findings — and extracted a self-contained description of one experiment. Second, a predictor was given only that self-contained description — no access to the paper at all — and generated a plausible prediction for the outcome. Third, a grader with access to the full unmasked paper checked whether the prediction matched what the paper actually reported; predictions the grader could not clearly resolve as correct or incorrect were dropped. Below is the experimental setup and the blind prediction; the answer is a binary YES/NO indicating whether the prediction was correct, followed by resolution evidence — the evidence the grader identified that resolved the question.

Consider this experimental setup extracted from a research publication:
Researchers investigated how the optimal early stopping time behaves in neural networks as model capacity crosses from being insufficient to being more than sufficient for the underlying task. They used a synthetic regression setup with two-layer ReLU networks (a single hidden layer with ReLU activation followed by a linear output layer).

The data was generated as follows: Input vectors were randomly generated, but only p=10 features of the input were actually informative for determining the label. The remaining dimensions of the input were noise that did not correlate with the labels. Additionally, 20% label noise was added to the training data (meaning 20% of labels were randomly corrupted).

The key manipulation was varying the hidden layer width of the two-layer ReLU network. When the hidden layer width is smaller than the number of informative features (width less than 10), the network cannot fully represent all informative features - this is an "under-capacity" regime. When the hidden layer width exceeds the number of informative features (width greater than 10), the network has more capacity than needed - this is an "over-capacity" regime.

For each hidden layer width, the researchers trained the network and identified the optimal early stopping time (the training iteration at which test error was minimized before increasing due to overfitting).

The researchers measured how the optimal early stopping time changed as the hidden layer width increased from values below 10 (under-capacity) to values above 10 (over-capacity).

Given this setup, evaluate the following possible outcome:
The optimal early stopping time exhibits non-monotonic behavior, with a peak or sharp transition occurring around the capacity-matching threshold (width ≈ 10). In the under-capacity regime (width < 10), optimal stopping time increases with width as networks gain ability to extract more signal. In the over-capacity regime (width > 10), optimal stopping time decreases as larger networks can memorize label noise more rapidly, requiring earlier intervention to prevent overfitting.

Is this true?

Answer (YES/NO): YES